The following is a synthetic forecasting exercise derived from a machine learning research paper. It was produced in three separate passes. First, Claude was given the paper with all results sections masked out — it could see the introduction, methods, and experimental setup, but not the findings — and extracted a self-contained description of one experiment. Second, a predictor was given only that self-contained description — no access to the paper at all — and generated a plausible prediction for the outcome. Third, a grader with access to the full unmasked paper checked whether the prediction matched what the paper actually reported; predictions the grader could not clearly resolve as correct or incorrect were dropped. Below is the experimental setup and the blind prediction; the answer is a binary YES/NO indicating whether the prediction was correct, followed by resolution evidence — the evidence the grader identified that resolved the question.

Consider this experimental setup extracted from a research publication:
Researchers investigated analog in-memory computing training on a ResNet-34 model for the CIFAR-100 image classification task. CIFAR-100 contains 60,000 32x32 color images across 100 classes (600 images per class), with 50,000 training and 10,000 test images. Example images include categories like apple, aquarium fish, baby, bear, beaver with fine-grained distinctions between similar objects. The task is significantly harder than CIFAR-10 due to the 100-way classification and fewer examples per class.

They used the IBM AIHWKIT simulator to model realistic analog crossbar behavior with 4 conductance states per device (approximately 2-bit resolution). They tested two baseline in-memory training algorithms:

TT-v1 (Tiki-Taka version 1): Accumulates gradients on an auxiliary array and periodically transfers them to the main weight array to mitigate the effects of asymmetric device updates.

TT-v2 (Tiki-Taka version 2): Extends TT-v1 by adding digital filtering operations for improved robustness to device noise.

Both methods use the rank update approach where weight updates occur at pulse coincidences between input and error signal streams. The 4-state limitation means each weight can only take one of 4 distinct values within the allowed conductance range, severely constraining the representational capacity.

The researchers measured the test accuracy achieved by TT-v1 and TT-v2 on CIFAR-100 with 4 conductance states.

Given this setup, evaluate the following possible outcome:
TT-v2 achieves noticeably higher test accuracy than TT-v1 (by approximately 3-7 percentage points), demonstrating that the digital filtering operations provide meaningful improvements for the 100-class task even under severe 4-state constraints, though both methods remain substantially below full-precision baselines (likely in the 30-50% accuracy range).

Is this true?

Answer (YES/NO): NO